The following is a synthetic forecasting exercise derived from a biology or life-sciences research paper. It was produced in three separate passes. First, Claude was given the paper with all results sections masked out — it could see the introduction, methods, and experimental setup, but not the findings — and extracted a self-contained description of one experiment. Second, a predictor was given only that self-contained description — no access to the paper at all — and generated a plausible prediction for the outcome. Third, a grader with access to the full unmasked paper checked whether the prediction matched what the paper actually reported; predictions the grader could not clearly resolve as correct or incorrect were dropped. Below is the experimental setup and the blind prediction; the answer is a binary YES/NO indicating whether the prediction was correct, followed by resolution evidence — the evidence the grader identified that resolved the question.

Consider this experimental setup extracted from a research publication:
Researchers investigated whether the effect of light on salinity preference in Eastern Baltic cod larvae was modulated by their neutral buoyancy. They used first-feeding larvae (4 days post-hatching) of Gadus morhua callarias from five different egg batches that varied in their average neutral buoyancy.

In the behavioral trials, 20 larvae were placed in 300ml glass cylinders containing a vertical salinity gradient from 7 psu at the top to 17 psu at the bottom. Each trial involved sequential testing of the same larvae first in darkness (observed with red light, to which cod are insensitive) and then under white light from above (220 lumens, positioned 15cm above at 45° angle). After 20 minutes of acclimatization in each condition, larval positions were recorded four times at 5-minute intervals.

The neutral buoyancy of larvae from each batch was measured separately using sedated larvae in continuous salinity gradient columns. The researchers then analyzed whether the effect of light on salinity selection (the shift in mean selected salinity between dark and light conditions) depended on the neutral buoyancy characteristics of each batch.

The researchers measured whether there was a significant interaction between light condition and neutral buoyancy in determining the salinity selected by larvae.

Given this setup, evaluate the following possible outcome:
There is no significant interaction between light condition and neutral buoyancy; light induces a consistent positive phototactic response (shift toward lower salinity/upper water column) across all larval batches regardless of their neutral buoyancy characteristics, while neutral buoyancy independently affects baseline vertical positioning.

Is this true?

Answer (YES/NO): NO